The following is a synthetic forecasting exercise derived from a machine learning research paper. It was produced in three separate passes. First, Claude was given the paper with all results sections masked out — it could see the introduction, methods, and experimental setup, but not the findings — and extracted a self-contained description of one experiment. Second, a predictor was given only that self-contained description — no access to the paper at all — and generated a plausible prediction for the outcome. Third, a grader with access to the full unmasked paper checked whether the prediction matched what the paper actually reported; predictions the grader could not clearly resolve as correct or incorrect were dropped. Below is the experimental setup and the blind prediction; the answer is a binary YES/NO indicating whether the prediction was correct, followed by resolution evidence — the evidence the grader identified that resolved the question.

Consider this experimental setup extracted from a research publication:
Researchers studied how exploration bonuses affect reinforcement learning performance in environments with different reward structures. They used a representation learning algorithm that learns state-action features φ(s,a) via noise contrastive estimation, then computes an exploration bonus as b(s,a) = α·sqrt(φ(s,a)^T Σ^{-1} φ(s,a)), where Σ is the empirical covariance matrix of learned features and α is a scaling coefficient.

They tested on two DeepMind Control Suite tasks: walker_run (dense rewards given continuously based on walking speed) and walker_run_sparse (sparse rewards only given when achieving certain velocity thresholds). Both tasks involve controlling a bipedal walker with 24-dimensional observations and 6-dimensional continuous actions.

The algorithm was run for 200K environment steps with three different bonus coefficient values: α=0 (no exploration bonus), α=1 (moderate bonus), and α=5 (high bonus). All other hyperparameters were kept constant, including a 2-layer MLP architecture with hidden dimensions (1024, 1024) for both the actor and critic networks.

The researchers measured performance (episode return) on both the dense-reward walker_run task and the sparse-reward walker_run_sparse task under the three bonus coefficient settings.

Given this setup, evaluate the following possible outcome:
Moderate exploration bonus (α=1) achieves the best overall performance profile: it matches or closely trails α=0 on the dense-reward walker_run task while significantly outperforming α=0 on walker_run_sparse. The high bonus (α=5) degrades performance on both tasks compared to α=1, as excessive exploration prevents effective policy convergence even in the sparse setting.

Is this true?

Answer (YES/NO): NO